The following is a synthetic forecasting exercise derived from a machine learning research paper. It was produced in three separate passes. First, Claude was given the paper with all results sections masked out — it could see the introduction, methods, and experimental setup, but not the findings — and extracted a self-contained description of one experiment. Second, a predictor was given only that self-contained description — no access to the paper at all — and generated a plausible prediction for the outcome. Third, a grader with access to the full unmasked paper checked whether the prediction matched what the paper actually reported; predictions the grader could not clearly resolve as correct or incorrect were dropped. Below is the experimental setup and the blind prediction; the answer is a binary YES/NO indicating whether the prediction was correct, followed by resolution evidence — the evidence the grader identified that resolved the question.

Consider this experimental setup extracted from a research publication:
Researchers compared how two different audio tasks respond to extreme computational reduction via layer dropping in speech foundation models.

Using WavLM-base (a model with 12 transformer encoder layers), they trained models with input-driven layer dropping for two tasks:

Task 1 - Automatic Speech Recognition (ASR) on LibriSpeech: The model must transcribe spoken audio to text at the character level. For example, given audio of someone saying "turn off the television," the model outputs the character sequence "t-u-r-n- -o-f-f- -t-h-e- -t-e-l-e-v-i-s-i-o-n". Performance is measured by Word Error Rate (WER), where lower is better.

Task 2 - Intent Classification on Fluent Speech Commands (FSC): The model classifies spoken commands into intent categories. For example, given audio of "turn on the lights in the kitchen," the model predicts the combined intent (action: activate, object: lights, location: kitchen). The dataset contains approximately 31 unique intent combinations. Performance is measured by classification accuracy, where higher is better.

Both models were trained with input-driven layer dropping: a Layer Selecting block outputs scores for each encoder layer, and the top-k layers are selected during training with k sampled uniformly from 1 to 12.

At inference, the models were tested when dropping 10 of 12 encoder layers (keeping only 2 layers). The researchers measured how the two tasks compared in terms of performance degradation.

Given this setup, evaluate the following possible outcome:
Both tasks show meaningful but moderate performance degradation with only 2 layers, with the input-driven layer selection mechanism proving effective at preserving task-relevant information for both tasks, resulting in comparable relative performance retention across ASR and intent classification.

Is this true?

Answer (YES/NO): NO